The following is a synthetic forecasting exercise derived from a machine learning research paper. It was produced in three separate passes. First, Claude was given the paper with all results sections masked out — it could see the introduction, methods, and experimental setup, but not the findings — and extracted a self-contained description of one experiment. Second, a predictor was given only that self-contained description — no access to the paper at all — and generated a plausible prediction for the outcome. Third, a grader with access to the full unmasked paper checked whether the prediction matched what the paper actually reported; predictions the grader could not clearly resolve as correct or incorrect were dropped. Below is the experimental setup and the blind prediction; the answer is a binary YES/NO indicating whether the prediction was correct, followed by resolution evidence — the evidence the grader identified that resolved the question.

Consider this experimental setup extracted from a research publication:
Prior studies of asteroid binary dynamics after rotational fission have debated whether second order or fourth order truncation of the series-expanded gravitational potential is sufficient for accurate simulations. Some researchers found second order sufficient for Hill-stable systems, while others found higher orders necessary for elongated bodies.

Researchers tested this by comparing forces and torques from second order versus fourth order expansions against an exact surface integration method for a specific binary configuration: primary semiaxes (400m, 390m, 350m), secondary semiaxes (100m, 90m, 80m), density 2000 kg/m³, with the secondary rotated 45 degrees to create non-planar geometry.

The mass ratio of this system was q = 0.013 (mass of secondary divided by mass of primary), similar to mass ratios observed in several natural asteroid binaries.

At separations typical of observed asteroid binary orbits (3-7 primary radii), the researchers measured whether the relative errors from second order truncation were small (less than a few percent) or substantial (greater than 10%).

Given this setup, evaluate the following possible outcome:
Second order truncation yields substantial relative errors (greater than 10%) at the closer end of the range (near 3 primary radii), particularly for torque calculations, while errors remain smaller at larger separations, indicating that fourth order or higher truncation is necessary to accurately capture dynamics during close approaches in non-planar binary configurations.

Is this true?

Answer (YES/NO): NO